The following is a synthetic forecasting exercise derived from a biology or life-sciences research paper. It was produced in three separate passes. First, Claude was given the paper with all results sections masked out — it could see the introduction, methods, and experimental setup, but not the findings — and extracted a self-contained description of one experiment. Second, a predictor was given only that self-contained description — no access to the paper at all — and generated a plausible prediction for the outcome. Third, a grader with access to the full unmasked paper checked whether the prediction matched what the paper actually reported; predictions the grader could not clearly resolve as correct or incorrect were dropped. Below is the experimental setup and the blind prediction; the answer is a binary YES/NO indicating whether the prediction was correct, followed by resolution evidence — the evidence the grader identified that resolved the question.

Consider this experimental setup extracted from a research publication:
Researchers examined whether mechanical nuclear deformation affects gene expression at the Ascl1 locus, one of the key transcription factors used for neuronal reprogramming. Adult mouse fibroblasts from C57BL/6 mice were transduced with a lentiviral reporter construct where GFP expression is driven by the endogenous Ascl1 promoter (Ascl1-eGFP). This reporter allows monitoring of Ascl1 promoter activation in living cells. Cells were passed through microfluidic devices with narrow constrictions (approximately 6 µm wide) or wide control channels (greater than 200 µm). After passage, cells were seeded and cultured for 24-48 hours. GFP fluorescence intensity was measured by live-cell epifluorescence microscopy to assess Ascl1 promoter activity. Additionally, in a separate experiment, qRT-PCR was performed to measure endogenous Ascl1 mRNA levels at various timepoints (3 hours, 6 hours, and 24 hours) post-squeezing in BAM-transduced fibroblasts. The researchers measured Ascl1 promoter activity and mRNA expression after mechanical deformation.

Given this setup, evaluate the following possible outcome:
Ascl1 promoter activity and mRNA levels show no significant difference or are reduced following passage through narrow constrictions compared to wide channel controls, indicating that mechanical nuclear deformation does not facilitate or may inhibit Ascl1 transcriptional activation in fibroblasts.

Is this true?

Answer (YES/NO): NO